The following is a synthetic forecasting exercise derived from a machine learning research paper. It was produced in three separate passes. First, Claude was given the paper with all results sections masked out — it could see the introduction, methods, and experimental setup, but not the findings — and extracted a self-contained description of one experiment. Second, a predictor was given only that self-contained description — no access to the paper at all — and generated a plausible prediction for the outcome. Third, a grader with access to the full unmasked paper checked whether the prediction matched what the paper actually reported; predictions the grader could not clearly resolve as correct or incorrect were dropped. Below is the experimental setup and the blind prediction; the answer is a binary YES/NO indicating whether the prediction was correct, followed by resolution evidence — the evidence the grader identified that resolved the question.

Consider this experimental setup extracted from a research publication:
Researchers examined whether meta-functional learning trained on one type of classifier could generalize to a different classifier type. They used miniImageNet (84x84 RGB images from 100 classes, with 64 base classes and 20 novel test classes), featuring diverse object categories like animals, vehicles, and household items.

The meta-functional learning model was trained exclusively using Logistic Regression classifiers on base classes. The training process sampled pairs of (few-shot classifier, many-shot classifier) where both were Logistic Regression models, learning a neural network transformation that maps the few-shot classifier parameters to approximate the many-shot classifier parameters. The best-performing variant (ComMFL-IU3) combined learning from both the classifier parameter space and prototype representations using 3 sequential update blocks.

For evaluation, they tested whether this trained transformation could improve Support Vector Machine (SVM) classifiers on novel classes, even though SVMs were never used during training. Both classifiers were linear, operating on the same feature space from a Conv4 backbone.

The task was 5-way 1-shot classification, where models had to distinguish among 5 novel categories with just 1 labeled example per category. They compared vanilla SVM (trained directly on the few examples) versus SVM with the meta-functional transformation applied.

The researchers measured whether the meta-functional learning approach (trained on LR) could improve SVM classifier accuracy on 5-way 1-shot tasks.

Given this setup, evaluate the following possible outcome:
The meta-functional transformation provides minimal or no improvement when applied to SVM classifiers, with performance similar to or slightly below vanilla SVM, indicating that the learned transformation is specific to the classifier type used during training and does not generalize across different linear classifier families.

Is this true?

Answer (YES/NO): NO